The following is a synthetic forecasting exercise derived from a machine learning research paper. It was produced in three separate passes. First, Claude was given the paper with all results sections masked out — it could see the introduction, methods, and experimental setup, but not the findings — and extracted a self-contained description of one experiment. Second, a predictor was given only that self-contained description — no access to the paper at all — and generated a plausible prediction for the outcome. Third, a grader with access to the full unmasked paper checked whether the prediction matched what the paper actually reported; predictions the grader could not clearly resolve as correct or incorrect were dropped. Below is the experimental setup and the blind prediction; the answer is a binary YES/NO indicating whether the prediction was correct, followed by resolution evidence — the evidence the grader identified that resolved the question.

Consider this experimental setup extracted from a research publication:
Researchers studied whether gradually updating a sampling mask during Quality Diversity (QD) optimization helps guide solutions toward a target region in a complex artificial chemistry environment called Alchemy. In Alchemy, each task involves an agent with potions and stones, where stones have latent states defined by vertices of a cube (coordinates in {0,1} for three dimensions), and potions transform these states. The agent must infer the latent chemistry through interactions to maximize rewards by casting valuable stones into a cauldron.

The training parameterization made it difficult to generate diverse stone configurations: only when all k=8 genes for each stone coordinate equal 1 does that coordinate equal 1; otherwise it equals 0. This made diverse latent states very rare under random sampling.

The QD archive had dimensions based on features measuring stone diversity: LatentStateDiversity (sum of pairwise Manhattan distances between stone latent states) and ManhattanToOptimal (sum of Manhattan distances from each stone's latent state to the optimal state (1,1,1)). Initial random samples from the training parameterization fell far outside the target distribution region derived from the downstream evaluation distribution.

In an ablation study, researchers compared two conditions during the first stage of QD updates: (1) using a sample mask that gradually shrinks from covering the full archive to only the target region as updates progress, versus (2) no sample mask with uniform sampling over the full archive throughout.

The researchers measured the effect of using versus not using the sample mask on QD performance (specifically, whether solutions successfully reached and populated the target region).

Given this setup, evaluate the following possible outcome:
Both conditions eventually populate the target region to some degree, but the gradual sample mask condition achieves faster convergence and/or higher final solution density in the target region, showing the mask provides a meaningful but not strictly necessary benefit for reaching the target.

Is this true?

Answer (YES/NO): NO